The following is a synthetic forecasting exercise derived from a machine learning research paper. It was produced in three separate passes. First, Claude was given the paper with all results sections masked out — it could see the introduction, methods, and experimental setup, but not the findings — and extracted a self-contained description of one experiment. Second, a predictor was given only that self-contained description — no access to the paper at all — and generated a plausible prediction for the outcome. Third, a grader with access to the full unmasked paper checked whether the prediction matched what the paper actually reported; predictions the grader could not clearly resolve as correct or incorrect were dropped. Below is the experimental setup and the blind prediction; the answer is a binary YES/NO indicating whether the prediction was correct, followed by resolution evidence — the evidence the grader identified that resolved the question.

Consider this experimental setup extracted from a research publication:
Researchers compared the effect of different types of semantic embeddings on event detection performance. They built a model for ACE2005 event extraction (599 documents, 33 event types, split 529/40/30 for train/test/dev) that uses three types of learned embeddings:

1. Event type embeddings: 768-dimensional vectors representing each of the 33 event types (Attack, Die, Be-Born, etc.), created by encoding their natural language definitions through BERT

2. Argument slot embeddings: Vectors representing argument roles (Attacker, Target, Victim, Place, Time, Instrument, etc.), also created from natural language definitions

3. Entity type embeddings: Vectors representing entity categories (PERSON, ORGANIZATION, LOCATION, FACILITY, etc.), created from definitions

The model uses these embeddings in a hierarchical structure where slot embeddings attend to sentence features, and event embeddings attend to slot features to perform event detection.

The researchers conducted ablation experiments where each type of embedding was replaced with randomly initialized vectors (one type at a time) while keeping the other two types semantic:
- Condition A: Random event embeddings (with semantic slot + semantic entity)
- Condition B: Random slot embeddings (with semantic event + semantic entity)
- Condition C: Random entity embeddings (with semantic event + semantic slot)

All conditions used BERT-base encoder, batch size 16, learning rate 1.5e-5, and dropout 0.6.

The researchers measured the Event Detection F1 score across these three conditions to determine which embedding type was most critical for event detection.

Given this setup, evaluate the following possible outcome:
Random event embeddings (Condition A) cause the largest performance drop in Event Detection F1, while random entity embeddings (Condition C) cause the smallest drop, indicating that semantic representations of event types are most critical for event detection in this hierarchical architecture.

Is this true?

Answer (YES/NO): YES